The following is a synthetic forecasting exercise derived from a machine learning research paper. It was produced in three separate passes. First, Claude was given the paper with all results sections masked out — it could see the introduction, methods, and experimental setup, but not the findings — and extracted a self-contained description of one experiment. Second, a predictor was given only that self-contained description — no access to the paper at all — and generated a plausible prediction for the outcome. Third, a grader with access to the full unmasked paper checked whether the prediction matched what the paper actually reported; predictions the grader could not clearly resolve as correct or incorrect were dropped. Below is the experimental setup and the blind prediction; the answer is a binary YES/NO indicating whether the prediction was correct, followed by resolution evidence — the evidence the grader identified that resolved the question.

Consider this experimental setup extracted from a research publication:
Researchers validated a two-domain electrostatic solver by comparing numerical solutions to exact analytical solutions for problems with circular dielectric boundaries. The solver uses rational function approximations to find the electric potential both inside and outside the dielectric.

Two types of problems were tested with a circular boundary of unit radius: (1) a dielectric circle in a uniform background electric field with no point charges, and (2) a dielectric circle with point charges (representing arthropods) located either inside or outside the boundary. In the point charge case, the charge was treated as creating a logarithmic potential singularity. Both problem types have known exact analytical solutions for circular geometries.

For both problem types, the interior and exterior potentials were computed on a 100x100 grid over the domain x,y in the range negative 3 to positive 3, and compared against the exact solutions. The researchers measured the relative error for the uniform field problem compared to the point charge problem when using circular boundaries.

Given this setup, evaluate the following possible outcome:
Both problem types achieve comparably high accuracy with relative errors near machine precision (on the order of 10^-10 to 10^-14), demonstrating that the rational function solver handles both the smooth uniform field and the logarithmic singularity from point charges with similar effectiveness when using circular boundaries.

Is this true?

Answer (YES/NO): NO